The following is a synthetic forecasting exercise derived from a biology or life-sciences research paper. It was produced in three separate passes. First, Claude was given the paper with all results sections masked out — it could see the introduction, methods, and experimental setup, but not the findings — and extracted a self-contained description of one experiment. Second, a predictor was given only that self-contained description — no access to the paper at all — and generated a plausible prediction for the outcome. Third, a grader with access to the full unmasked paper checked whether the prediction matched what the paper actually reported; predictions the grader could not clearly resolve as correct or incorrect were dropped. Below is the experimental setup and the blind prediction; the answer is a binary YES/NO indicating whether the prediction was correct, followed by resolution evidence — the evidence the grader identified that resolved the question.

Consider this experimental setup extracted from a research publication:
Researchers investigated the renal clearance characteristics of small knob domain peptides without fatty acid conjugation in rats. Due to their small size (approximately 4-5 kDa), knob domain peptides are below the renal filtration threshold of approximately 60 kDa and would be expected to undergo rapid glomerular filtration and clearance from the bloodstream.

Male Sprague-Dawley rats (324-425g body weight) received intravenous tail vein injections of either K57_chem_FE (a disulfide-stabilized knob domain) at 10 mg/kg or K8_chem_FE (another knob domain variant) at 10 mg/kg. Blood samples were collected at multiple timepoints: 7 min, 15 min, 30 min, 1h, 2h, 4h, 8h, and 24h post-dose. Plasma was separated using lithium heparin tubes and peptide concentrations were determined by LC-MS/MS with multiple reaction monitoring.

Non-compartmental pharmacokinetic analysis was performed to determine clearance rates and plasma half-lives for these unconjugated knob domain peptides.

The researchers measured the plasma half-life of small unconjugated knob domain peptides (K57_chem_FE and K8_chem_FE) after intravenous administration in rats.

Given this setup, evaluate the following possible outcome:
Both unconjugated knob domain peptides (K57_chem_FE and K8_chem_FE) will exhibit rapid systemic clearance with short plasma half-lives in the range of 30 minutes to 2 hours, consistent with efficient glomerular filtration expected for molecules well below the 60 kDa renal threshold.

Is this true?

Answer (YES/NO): NO